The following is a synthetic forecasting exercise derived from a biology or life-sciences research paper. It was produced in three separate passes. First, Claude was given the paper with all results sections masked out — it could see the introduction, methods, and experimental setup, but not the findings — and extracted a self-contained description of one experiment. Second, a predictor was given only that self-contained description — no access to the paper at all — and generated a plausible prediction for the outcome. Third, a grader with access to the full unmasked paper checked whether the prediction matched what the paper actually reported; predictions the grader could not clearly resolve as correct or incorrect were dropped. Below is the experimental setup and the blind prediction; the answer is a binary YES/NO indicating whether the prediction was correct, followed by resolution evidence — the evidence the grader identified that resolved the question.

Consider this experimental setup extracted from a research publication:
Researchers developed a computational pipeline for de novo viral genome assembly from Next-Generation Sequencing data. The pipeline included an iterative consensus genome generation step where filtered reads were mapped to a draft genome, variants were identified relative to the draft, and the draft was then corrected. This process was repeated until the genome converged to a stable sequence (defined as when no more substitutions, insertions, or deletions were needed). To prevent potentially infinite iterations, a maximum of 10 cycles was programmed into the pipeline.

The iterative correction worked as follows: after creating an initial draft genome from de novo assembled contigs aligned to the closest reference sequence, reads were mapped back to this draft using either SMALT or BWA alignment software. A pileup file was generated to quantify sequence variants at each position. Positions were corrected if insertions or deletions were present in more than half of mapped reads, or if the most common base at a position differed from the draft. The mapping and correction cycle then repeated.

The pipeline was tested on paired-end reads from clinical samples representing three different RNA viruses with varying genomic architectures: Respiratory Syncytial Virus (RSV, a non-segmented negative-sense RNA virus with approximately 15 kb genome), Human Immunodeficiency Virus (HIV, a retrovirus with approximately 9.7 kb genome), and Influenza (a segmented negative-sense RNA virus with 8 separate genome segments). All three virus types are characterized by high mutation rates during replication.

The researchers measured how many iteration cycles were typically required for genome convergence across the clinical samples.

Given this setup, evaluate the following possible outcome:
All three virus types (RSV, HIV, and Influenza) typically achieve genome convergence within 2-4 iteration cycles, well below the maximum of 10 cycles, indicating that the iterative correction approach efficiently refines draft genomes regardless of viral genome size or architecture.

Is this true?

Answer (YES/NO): NO